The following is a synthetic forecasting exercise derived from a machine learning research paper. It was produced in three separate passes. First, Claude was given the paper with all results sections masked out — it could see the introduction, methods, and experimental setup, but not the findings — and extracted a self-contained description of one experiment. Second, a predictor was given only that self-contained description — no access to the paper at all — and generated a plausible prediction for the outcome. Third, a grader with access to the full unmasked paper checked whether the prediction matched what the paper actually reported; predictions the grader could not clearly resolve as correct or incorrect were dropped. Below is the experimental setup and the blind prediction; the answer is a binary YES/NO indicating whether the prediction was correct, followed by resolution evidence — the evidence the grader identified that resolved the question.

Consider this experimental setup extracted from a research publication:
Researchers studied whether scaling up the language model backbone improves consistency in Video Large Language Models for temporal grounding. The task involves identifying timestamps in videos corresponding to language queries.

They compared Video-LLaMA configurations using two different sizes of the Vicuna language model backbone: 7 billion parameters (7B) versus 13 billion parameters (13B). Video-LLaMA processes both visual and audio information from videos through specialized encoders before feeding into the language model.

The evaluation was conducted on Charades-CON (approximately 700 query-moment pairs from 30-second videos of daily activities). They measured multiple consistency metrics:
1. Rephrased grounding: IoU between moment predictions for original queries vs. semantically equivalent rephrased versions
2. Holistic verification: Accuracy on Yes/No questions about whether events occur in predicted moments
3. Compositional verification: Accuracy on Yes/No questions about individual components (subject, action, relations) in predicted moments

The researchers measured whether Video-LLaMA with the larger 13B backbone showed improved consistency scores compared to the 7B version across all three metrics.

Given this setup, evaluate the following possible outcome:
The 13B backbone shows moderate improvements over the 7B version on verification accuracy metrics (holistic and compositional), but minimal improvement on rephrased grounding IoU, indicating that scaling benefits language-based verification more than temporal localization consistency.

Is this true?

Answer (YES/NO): NO